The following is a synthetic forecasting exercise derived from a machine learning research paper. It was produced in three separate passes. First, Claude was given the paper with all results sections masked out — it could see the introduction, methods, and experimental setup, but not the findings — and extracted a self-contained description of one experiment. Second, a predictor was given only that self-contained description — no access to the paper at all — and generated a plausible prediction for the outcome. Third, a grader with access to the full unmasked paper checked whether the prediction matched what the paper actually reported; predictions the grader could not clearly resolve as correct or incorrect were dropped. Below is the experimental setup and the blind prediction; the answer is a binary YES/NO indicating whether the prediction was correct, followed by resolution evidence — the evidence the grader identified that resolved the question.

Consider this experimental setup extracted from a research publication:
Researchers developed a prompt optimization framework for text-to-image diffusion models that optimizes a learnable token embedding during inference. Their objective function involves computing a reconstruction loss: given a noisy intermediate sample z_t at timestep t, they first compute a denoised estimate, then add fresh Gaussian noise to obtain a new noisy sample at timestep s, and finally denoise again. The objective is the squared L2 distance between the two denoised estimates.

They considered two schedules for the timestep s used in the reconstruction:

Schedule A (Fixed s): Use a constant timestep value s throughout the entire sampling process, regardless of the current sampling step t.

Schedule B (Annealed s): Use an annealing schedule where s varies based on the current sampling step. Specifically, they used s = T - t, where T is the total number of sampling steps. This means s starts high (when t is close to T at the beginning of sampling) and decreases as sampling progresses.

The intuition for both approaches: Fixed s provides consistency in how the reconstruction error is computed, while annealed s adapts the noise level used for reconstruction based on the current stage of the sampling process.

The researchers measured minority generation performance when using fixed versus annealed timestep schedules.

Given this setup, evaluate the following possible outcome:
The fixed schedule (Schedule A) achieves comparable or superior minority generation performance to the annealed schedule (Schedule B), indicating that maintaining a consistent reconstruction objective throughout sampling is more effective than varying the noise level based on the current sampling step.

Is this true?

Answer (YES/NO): NO